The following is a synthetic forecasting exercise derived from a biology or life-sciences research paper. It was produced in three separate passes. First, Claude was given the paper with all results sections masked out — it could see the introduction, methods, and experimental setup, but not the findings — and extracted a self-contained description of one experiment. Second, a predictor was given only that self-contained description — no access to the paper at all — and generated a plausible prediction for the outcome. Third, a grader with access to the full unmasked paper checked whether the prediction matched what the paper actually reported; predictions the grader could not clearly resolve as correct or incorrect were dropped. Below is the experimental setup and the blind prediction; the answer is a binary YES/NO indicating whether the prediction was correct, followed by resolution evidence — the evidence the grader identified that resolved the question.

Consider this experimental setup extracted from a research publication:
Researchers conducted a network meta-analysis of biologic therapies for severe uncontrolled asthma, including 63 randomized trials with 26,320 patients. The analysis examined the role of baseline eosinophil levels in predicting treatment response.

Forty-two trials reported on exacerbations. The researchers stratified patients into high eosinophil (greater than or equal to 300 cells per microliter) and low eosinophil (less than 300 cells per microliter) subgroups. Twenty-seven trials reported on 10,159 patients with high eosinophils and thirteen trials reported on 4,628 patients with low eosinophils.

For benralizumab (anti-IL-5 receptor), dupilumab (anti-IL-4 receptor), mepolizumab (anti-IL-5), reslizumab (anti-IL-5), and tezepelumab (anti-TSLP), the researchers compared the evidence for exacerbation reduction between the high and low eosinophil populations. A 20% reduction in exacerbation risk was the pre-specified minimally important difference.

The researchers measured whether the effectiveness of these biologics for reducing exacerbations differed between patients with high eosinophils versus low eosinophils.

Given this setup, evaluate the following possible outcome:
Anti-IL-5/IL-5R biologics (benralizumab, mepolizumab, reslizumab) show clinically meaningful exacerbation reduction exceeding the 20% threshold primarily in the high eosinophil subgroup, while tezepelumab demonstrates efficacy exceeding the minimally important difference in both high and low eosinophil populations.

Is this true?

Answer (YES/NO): NO